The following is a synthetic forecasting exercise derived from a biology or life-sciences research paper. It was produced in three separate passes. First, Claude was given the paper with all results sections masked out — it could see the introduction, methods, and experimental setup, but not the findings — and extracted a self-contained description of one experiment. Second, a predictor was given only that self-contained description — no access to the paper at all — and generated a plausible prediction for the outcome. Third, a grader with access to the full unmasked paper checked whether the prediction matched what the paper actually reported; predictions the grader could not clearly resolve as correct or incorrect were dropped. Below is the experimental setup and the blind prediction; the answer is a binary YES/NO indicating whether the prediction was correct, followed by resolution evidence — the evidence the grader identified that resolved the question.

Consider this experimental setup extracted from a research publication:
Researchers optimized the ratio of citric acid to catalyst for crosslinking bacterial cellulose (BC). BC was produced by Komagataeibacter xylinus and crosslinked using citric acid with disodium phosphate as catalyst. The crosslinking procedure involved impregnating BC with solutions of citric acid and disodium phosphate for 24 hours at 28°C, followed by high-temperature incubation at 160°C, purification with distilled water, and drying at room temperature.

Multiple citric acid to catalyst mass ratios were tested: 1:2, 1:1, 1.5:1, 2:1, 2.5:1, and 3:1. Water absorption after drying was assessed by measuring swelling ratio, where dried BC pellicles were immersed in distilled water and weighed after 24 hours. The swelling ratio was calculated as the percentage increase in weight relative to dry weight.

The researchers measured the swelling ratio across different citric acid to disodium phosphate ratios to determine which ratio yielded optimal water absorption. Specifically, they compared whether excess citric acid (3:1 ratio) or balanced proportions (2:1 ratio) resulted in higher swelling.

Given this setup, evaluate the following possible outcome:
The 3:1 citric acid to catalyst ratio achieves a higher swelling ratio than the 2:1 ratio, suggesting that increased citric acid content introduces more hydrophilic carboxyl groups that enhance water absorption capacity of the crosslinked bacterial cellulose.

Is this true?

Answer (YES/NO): NO